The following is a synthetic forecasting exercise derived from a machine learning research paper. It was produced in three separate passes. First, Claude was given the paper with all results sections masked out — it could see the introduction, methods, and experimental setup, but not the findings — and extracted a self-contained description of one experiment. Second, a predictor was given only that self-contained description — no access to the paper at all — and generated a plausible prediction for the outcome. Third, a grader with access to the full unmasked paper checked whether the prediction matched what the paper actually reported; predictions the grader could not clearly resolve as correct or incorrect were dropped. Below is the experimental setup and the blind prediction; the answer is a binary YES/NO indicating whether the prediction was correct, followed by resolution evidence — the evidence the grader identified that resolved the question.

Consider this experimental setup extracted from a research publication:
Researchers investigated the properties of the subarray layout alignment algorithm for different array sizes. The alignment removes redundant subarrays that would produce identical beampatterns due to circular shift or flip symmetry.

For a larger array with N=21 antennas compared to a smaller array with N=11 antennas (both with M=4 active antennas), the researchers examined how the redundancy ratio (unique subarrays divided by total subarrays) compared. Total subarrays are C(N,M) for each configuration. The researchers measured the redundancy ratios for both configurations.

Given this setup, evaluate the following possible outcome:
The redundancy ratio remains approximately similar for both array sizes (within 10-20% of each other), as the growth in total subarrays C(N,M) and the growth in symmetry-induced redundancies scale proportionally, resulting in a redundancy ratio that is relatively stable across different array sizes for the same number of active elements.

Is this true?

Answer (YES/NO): NO